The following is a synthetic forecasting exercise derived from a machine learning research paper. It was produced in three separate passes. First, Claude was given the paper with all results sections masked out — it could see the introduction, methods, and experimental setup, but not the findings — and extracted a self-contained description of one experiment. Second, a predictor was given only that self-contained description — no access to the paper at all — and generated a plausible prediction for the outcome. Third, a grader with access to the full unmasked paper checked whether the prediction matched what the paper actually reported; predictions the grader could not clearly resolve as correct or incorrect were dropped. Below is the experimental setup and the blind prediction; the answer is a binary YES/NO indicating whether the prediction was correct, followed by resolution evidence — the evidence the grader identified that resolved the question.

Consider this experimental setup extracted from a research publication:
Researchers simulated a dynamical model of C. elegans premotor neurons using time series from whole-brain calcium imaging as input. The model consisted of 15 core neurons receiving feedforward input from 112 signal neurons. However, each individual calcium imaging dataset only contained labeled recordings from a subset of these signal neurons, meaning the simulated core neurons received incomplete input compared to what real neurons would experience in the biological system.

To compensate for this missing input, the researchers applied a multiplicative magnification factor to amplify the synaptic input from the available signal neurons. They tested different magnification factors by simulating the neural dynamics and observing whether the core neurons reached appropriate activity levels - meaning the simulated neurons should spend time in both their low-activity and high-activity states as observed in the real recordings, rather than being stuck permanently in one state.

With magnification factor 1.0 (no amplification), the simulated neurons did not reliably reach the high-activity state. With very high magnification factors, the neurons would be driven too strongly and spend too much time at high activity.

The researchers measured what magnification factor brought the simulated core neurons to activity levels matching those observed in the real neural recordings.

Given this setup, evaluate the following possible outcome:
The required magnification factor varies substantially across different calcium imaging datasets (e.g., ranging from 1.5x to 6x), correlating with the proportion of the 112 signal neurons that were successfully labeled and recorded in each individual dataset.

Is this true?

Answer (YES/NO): NO